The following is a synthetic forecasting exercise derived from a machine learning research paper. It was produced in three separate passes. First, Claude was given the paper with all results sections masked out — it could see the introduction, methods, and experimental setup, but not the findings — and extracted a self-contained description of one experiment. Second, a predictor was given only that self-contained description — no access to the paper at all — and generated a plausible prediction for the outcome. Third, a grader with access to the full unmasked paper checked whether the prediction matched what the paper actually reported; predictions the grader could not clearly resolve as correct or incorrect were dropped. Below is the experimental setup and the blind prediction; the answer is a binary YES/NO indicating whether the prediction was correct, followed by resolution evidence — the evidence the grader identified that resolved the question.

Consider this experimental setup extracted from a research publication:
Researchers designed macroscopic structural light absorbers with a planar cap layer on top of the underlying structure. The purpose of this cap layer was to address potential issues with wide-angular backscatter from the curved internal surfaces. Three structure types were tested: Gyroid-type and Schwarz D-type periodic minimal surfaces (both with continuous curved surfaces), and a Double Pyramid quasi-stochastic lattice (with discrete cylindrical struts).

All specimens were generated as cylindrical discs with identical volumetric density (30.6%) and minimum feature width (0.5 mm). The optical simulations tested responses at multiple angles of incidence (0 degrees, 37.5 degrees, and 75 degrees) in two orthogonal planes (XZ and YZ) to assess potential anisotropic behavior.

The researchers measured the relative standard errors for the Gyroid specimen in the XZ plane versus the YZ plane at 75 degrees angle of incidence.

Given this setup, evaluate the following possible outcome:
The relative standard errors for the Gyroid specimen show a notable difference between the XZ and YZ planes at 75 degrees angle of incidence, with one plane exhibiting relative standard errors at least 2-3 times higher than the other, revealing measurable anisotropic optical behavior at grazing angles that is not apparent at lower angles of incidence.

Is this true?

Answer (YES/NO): NO